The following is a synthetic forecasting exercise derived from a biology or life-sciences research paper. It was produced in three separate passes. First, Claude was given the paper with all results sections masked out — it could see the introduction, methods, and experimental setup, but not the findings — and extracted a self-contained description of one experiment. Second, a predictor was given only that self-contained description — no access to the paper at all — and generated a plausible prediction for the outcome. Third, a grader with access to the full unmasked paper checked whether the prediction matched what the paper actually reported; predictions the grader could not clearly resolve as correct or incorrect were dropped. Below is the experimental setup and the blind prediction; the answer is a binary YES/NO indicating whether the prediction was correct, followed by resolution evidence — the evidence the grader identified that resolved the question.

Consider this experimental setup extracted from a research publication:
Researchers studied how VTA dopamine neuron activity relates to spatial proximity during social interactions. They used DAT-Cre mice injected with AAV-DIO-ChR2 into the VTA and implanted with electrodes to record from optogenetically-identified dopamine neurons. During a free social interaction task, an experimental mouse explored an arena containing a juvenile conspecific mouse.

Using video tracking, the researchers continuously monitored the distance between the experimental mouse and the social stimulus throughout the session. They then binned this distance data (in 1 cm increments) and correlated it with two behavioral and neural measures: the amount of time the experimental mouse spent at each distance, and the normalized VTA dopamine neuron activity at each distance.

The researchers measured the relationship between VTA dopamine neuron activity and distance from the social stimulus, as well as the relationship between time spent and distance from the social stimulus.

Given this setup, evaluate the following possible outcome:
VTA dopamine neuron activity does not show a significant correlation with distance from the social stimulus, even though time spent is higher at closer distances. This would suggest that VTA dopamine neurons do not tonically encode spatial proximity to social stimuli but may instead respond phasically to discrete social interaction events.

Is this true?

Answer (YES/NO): NO